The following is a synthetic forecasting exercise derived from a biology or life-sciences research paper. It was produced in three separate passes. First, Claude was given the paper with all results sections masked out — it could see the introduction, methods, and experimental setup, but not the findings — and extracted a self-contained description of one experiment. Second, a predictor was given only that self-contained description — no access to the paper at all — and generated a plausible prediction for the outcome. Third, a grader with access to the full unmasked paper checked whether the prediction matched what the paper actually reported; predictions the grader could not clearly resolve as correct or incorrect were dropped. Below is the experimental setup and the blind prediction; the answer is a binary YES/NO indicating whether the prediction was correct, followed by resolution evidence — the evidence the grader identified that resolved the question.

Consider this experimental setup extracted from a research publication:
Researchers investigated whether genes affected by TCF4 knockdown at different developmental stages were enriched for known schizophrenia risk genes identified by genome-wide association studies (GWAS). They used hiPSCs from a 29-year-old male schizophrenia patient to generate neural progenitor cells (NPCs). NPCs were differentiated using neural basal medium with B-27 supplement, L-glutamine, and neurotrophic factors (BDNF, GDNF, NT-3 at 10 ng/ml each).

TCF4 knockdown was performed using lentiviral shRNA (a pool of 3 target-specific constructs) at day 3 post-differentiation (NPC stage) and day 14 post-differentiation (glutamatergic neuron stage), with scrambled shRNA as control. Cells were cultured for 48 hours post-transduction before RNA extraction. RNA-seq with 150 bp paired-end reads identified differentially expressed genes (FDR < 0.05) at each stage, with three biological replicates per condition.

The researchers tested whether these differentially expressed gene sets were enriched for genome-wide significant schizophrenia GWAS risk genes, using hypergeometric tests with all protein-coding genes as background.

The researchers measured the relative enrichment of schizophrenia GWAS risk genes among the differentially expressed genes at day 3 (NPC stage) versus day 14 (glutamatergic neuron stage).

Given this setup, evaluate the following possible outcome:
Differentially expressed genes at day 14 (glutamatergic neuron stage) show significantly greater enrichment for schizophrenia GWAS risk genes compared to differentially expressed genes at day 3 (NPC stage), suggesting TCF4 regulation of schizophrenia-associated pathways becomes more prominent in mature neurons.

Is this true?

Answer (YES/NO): NO